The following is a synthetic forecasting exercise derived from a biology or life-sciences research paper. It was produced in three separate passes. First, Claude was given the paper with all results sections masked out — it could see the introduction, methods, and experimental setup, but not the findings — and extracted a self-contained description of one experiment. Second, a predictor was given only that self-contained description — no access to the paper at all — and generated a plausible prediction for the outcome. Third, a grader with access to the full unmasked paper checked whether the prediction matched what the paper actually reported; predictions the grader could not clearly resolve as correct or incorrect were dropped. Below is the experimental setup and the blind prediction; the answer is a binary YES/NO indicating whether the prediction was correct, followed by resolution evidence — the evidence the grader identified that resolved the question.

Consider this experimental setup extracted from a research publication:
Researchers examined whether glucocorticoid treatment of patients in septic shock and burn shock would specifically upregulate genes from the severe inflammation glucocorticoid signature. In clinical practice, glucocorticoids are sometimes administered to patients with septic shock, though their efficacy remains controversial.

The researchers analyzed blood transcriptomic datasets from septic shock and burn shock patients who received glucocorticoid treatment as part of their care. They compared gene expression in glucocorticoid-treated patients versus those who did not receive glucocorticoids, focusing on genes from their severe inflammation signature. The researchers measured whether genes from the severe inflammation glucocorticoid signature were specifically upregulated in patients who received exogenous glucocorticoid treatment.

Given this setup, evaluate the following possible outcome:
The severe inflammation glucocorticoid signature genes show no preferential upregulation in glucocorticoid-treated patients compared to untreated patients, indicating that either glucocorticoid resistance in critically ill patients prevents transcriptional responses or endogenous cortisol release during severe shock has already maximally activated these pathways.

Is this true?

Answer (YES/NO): NO